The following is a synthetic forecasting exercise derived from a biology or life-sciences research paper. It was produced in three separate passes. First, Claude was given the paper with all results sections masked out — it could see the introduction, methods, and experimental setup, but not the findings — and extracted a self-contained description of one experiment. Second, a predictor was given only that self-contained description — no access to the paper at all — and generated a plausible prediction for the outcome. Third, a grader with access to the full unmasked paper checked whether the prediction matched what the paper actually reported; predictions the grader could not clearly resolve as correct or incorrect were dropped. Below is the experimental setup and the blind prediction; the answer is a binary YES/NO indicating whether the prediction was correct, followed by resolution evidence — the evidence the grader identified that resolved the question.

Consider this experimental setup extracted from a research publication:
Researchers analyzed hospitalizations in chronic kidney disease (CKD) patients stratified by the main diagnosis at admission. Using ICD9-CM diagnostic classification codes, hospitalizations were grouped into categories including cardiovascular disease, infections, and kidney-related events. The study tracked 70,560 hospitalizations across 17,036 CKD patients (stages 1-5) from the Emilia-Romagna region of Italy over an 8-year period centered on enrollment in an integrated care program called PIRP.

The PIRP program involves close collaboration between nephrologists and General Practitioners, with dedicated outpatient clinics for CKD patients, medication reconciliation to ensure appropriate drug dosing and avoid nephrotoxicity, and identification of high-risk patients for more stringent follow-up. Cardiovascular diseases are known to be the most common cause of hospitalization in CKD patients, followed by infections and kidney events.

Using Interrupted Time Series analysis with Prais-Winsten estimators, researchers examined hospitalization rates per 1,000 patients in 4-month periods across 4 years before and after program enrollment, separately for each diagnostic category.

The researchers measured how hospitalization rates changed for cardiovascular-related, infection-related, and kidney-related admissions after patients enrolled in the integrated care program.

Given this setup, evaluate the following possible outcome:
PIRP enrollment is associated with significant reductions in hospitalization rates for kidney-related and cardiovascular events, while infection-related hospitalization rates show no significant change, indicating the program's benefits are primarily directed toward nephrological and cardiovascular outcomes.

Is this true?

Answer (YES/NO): NO